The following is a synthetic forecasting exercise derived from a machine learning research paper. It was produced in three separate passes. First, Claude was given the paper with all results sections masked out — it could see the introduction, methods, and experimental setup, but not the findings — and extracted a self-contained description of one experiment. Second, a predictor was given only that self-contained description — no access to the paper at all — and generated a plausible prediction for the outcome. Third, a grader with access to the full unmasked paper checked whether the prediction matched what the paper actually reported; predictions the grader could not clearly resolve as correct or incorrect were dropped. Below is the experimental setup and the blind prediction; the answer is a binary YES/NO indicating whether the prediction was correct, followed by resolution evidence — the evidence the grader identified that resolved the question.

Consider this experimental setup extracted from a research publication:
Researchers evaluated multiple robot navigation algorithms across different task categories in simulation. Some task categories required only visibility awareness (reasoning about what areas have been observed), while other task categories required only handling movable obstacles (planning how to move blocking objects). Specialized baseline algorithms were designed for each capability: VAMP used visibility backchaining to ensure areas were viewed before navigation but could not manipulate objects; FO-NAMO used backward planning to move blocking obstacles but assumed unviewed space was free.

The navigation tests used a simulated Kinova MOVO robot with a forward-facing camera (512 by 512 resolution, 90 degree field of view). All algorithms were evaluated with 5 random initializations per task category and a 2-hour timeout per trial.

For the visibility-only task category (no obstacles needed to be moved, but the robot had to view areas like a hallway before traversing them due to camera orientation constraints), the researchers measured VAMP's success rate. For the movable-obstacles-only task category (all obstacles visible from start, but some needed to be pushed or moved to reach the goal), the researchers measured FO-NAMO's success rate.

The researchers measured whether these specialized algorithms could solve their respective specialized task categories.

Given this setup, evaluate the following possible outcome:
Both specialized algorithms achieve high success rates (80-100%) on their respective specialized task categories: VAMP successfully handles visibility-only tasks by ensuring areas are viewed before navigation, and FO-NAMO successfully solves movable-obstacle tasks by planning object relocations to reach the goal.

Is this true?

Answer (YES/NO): YES